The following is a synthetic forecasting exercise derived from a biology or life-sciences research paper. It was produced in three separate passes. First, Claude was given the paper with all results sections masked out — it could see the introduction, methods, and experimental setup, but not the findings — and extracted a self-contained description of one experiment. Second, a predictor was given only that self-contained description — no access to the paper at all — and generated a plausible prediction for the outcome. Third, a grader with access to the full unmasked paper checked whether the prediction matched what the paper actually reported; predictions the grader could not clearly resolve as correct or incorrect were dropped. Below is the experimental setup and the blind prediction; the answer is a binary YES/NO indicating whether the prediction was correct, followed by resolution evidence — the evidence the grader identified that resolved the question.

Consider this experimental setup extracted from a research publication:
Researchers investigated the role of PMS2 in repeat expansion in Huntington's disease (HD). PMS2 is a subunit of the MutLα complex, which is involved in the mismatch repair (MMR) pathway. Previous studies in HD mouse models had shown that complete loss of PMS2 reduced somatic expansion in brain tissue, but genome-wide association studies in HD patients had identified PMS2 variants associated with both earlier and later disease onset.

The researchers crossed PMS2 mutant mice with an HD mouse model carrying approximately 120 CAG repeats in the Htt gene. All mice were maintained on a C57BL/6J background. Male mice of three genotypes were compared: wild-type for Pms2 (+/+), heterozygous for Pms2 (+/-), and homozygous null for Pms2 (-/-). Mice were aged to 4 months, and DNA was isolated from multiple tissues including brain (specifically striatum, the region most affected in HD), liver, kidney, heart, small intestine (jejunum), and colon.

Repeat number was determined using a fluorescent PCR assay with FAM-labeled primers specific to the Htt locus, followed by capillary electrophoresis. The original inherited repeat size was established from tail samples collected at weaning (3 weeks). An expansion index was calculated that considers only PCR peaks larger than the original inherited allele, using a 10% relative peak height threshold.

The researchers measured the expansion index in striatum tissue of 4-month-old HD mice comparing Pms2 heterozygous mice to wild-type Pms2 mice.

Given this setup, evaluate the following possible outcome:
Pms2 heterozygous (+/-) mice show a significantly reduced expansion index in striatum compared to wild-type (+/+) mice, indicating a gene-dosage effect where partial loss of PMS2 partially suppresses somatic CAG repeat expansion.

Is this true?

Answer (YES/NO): NO